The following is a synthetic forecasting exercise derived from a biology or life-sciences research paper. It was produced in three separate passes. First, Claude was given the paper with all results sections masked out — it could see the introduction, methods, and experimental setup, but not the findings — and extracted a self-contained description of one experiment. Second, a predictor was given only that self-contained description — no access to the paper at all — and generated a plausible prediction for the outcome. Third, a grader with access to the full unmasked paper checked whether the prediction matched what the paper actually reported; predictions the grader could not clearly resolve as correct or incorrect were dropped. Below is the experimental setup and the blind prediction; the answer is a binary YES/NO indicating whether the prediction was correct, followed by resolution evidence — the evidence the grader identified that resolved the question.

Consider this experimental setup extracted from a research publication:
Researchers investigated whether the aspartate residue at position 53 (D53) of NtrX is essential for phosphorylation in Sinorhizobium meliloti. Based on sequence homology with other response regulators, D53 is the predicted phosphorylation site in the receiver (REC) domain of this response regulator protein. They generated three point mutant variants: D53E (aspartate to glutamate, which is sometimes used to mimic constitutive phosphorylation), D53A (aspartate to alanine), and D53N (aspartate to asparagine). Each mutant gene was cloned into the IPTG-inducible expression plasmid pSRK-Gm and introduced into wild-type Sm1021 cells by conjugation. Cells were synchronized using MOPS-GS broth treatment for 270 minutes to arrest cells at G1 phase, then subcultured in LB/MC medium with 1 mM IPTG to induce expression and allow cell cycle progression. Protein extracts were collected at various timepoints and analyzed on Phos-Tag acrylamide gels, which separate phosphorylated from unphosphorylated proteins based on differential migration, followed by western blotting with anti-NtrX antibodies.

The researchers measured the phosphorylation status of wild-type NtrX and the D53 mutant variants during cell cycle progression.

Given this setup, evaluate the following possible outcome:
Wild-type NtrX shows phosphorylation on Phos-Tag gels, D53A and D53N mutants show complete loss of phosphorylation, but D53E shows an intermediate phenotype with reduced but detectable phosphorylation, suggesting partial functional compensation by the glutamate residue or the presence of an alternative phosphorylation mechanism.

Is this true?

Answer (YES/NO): NO